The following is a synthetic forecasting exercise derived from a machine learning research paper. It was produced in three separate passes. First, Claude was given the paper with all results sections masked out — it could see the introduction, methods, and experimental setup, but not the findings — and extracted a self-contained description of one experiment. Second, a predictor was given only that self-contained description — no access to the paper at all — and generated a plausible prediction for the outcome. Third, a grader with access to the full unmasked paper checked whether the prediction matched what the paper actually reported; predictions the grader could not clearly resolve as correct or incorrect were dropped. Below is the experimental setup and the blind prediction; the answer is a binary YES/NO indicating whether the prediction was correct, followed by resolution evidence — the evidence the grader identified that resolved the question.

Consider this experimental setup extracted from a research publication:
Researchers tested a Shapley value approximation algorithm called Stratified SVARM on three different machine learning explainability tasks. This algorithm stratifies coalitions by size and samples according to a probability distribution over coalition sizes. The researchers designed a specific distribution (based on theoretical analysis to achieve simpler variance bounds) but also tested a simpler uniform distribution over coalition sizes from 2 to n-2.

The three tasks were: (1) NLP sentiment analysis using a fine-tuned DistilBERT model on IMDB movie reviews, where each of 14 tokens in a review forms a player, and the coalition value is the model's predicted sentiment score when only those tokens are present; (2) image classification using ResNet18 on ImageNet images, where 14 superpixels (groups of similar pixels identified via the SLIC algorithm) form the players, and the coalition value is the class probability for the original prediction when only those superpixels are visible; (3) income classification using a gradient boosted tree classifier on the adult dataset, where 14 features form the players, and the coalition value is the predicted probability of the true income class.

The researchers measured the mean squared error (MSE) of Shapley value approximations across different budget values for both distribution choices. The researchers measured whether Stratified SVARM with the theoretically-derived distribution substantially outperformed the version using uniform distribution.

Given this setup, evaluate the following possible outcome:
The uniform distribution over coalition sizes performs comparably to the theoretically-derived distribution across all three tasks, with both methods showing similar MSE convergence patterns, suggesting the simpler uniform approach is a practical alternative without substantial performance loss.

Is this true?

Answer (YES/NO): YES